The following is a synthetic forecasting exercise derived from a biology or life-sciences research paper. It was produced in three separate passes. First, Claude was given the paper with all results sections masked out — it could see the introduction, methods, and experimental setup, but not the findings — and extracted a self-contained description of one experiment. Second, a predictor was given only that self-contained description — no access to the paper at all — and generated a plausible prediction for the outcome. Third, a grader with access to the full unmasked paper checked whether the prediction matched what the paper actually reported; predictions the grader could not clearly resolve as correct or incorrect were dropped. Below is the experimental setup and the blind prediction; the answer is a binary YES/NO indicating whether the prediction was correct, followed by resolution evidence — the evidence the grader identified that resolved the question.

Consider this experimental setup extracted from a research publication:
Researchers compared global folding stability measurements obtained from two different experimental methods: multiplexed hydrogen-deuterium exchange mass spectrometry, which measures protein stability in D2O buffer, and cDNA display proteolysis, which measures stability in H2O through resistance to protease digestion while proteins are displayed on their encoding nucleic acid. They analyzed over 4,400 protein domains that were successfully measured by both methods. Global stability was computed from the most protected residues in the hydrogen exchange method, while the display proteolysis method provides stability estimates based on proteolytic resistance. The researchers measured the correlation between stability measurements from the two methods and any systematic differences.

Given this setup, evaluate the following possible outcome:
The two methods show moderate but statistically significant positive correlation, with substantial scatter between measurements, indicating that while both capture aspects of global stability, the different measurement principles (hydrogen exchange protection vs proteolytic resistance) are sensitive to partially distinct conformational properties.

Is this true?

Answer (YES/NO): NO